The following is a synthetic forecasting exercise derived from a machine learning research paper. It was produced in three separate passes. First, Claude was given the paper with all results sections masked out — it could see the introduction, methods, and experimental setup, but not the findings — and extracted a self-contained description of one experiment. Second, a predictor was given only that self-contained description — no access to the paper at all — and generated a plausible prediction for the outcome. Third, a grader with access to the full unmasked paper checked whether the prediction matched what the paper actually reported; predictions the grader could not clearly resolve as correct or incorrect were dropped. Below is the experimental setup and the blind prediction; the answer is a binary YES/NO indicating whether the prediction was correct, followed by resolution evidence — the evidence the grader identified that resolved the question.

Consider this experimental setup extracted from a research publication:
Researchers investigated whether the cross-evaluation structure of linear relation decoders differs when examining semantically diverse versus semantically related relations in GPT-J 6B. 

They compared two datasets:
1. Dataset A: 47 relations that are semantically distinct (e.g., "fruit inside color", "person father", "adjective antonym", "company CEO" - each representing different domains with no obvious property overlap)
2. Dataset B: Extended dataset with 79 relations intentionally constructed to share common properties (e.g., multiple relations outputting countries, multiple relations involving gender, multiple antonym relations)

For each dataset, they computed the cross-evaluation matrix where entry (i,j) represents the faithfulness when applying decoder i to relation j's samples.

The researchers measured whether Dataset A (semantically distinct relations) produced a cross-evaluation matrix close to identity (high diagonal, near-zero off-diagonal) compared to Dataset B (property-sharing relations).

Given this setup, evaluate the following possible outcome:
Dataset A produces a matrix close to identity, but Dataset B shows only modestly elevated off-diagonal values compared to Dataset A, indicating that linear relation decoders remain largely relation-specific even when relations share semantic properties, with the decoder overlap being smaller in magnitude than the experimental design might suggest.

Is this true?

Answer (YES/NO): NO